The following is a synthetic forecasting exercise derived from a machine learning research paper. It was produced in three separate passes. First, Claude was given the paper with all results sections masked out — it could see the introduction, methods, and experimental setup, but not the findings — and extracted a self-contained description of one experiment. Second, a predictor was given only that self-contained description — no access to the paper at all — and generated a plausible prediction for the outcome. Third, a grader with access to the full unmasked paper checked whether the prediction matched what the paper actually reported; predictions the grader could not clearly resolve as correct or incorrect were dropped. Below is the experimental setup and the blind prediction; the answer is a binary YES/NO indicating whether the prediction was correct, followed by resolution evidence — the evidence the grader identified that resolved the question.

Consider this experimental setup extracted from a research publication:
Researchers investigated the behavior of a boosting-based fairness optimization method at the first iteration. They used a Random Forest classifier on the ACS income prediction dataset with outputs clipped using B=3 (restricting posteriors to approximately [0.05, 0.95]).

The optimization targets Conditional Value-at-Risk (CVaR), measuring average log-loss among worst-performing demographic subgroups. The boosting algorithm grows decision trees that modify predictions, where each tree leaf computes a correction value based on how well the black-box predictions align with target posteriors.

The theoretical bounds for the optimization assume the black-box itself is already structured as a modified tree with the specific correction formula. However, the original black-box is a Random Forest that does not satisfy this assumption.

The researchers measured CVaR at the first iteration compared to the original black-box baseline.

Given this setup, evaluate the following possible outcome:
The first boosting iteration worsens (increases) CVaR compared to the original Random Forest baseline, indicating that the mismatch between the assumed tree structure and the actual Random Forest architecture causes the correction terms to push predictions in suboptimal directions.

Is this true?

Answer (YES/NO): YES